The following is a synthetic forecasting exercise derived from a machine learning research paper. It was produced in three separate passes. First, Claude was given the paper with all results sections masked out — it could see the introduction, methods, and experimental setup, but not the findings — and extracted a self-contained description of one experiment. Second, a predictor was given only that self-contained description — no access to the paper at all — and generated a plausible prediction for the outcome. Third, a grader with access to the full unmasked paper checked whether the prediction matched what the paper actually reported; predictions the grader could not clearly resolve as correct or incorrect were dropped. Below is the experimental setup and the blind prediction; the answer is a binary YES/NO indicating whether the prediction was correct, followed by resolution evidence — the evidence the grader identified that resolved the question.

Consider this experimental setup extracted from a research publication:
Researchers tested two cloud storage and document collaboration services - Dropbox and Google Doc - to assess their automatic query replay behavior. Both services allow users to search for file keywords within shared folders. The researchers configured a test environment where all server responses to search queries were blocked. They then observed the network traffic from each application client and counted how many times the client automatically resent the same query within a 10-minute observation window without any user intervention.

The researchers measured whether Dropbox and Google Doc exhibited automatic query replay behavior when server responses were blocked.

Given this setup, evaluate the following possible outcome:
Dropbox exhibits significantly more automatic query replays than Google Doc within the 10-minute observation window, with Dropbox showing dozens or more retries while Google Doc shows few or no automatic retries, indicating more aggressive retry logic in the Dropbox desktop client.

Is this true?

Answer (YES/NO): NO